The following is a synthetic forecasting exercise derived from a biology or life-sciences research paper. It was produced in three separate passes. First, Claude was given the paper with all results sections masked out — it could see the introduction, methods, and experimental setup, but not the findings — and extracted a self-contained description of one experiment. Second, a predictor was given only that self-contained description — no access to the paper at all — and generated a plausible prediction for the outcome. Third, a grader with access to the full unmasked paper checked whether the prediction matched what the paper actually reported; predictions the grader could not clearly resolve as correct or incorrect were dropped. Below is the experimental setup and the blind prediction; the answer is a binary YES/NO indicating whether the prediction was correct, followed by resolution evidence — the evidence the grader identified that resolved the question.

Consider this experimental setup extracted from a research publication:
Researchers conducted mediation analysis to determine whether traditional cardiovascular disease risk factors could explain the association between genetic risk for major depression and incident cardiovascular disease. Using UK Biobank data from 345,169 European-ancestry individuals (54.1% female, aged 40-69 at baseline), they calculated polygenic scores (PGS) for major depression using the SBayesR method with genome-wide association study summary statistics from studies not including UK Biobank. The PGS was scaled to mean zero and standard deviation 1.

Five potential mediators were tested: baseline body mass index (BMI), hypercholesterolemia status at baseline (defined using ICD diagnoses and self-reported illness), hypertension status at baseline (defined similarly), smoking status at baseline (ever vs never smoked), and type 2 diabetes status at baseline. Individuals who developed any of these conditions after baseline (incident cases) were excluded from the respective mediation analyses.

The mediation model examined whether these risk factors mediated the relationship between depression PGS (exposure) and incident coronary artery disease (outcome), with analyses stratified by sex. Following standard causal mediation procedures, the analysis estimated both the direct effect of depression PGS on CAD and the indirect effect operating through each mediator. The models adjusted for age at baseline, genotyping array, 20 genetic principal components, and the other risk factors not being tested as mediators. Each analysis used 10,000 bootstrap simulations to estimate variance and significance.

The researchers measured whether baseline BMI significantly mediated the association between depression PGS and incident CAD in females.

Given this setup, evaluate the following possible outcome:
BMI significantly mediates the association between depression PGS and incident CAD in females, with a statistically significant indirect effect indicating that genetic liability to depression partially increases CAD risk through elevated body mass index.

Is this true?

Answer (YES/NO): YES